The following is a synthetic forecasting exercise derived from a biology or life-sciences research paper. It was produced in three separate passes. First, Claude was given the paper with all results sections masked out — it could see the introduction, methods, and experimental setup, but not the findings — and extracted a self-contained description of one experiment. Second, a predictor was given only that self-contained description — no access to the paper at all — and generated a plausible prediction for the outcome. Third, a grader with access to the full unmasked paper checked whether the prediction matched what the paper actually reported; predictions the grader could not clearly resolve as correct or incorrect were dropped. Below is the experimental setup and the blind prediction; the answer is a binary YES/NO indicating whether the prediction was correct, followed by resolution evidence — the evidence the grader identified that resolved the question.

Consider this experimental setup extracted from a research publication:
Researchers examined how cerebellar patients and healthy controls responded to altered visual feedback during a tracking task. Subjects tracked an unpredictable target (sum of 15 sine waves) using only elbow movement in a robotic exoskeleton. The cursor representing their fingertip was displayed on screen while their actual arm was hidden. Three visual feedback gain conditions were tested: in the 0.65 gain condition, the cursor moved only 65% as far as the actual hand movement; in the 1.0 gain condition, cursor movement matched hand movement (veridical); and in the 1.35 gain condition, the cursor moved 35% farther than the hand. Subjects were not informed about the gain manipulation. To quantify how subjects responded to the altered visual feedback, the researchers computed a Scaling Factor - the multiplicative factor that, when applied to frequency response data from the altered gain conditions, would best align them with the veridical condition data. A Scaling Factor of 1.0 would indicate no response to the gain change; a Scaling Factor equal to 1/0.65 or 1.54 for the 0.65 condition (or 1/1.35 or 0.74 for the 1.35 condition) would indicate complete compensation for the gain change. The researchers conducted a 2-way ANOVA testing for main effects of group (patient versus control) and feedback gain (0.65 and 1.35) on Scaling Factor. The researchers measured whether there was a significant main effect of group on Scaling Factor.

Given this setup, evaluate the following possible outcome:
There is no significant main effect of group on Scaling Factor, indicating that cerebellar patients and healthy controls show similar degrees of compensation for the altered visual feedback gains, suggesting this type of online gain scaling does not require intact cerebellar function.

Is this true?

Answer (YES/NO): YES